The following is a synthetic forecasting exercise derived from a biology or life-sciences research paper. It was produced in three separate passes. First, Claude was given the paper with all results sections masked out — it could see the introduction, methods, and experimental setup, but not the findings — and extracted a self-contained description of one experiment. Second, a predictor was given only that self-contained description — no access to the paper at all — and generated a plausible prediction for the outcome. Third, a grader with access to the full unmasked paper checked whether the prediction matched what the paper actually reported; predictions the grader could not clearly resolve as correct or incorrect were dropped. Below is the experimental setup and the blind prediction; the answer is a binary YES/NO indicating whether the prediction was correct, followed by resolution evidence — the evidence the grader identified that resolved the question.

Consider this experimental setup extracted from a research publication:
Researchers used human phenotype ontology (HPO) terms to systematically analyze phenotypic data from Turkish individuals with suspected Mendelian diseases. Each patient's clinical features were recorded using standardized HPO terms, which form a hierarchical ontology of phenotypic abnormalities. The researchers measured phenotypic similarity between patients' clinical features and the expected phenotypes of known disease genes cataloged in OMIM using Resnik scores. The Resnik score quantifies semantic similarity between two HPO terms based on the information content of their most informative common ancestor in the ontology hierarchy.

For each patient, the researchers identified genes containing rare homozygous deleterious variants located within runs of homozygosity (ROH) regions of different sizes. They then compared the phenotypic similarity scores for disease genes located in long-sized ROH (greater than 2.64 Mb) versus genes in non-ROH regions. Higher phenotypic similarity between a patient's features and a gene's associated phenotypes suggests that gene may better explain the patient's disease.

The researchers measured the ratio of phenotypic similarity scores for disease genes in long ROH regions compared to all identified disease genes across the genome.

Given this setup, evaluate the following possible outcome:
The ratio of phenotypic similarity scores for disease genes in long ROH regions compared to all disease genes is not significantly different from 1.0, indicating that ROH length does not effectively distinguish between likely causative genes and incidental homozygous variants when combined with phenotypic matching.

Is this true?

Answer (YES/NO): NO